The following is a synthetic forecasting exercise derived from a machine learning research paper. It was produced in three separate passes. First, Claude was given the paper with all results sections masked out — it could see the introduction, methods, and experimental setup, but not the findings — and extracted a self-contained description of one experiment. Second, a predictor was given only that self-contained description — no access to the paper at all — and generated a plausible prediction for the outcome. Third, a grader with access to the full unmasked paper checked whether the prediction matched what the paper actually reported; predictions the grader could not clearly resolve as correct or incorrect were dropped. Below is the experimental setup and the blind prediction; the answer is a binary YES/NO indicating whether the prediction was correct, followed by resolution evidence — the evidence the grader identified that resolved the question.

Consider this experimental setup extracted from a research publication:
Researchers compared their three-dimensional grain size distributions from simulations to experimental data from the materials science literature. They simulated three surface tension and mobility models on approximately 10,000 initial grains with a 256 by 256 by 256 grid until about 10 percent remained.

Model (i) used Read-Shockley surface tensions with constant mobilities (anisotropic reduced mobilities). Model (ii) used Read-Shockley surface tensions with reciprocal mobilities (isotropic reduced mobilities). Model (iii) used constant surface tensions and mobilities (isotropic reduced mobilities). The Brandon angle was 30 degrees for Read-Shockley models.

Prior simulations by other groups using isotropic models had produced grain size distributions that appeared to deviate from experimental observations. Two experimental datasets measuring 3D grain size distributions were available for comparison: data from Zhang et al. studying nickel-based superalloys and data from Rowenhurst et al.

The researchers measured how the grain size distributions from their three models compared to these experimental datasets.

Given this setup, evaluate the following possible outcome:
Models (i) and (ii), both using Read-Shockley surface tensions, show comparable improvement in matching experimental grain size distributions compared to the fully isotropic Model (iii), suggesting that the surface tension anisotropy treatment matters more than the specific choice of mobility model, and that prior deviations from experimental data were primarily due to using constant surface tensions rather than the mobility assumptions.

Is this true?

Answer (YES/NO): NO